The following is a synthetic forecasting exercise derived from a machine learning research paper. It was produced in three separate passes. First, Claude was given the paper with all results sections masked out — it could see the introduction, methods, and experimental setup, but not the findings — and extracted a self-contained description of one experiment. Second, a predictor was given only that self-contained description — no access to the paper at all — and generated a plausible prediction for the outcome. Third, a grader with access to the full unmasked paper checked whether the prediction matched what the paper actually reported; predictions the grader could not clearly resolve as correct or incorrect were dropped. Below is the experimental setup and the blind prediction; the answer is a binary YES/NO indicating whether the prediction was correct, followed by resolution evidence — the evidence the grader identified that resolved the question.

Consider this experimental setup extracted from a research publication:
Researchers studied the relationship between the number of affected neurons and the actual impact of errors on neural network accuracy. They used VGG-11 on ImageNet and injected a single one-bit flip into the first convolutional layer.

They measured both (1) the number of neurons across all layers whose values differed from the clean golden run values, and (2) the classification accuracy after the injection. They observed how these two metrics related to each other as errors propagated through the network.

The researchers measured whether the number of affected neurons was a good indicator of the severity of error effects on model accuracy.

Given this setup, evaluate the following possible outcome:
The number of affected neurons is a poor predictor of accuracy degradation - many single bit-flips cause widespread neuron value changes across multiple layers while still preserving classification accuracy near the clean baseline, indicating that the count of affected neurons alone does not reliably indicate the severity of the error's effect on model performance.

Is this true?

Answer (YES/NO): YES